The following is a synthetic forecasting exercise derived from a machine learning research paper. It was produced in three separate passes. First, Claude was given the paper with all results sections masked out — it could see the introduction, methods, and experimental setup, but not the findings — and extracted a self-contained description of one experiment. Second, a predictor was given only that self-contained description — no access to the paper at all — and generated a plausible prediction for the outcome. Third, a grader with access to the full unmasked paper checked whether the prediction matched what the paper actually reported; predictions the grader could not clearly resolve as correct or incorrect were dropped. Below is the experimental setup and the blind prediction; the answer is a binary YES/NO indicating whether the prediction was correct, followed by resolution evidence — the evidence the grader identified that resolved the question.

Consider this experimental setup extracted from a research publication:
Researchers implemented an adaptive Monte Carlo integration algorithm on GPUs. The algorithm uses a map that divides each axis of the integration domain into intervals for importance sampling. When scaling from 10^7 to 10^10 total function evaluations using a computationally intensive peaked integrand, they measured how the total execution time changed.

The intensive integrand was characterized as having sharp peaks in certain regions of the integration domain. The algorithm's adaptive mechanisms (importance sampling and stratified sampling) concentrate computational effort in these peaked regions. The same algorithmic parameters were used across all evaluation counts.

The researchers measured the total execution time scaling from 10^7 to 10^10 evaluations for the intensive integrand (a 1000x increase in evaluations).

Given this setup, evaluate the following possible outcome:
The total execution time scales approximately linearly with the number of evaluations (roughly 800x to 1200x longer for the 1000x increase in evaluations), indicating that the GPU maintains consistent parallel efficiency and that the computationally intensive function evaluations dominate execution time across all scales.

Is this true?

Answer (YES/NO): NO